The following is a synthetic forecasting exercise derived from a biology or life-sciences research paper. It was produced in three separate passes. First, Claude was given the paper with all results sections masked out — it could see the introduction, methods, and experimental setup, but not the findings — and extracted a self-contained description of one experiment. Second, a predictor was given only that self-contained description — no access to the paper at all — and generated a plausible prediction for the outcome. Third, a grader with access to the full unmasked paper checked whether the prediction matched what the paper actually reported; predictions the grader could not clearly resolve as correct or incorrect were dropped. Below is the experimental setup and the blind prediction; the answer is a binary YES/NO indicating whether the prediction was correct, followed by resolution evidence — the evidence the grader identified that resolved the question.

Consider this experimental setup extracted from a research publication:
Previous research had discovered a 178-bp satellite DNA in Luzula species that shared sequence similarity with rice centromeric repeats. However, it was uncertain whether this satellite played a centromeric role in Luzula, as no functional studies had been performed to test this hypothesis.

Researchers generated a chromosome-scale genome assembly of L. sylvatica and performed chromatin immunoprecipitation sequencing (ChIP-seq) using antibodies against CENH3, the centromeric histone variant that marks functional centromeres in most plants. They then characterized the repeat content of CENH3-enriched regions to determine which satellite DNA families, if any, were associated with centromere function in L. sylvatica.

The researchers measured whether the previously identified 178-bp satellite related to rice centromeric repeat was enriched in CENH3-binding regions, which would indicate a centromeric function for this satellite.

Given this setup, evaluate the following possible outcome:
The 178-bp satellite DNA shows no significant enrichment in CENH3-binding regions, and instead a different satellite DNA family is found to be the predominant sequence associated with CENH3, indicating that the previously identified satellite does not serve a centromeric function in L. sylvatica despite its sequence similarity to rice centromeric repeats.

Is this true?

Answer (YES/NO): NO